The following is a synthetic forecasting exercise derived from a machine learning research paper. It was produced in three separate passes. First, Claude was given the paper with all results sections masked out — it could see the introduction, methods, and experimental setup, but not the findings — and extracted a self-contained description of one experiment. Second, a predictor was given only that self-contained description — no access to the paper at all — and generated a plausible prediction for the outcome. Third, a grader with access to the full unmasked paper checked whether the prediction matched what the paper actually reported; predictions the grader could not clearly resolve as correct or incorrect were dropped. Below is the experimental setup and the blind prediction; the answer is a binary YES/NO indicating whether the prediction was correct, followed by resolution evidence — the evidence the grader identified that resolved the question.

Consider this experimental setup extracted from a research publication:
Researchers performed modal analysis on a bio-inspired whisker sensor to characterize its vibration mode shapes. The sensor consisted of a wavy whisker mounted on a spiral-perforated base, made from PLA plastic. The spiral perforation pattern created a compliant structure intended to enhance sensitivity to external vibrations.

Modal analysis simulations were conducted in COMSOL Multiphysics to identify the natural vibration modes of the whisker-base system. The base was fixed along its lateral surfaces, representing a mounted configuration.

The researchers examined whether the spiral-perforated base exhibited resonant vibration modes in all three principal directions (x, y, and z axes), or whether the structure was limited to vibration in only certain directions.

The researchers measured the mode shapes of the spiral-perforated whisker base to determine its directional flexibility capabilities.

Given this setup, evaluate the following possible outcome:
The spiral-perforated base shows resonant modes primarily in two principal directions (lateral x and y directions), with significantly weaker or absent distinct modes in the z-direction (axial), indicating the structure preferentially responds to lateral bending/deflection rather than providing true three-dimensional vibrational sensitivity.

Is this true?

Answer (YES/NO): NO